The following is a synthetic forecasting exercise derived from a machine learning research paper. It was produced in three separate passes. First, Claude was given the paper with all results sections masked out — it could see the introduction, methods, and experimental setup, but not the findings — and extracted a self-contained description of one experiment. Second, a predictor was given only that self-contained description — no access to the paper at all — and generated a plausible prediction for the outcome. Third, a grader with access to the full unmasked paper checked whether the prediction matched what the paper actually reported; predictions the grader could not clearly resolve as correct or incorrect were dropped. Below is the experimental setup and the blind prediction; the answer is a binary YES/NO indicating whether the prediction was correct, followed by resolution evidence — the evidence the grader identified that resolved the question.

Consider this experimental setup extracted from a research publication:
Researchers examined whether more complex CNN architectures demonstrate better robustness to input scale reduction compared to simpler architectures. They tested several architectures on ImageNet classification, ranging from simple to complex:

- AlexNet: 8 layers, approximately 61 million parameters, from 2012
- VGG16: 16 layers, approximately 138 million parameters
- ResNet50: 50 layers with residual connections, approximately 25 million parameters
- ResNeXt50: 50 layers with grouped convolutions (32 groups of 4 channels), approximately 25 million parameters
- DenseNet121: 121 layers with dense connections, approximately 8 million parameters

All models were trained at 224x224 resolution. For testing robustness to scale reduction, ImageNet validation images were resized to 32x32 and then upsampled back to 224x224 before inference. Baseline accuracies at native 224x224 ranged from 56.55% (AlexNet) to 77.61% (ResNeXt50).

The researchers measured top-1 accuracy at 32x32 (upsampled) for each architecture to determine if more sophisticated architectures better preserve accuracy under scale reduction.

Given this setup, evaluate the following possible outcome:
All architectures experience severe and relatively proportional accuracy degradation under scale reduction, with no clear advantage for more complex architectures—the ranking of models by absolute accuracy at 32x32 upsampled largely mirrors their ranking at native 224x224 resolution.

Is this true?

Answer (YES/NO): NO